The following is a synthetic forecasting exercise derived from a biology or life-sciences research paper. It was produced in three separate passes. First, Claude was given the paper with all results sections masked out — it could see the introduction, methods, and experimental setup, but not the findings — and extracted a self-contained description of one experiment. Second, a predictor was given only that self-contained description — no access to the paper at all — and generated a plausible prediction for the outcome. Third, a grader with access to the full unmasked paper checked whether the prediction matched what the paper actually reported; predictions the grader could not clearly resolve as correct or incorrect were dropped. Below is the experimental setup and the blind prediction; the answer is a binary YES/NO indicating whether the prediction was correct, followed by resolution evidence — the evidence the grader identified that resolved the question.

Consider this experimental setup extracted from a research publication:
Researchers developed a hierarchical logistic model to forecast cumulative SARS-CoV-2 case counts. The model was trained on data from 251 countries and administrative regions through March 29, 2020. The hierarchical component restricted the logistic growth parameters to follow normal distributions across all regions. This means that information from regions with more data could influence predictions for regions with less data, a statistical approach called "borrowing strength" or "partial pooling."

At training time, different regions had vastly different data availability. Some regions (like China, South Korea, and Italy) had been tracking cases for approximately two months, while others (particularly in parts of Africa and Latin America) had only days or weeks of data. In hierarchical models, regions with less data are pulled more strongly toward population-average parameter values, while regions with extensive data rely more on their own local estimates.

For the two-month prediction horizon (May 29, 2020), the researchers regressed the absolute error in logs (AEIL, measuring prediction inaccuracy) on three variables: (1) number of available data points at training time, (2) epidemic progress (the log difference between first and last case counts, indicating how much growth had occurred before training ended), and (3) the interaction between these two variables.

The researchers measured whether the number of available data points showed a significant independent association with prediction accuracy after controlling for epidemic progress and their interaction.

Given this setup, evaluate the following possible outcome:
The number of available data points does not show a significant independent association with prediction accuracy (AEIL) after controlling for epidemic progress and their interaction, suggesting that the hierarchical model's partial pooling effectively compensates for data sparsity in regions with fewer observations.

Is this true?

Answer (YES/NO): NO